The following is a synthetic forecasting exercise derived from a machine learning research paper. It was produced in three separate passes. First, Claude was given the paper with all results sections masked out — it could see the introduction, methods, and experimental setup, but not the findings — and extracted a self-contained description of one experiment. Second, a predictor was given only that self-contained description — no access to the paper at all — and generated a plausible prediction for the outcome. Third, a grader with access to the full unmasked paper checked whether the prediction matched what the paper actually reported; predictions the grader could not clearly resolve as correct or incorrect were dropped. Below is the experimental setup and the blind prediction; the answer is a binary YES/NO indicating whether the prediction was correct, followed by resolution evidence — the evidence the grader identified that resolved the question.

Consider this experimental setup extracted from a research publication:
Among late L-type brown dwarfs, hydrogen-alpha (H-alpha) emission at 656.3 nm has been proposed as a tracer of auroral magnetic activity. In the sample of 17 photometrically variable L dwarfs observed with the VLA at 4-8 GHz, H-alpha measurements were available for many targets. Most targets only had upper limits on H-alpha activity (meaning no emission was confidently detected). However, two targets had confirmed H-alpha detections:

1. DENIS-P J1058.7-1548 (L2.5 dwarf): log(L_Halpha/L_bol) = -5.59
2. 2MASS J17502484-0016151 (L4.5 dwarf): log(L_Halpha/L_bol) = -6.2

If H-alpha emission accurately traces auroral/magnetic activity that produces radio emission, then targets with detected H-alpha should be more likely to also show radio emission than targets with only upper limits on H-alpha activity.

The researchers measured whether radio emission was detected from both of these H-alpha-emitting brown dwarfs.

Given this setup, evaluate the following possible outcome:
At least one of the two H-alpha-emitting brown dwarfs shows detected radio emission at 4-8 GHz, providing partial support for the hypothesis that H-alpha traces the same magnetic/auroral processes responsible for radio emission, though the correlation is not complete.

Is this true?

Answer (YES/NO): YES